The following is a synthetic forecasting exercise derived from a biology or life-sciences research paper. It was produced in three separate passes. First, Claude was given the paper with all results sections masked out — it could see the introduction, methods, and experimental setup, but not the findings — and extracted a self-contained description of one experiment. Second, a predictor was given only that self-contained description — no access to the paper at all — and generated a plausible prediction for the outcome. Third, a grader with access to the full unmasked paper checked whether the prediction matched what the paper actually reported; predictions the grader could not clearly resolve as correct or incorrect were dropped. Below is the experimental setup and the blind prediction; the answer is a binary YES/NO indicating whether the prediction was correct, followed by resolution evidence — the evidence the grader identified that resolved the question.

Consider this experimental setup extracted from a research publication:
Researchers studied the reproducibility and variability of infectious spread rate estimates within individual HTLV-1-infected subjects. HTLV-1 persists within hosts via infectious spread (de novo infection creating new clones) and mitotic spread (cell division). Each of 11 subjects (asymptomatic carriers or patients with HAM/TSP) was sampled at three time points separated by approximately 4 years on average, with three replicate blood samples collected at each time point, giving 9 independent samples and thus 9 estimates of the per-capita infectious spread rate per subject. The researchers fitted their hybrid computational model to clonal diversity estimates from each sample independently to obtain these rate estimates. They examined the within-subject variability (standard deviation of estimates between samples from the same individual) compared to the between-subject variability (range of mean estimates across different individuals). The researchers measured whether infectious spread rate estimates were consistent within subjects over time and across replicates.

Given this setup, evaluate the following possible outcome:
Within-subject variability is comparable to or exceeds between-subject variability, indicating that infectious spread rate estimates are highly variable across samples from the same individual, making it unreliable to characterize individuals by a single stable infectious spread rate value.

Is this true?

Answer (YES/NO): NO